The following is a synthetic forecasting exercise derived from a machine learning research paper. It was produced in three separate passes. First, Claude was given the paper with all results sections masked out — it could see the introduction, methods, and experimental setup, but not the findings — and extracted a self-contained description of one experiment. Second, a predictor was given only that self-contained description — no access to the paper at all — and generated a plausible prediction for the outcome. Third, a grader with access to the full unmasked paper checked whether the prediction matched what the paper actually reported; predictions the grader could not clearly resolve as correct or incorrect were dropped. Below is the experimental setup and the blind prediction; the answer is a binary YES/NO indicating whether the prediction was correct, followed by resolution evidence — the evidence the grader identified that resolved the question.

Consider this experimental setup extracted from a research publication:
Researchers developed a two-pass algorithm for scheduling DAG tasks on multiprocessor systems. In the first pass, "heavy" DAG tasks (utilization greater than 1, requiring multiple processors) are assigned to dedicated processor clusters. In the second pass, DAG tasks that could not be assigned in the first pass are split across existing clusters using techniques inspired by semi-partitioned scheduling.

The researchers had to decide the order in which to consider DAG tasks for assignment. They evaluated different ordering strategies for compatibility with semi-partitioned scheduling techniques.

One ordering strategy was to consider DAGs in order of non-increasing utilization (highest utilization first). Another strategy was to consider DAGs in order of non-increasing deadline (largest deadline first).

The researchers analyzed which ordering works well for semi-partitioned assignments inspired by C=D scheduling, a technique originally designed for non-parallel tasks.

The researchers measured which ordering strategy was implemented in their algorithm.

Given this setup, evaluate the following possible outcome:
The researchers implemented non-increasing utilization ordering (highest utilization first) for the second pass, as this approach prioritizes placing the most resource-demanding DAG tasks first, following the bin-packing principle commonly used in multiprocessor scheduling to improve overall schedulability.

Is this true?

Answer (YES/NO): NO